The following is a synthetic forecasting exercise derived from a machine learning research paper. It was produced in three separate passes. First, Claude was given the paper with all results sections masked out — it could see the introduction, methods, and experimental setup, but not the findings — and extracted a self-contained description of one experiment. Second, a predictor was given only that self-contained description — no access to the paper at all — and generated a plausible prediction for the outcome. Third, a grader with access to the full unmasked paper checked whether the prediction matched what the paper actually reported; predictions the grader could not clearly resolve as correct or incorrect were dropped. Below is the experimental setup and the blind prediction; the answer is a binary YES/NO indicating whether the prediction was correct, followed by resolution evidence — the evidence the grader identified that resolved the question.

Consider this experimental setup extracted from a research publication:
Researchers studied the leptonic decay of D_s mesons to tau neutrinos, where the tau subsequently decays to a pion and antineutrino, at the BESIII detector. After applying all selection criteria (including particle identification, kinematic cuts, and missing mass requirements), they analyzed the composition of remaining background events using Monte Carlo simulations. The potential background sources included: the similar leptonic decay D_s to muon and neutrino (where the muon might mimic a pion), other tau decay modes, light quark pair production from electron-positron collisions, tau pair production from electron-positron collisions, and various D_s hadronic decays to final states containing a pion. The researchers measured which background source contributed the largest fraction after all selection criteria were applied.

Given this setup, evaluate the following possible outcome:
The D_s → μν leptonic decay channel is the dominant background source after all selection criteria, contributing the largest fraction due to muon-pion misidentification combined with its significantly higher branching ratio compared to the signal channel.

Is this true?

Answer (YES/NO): YES